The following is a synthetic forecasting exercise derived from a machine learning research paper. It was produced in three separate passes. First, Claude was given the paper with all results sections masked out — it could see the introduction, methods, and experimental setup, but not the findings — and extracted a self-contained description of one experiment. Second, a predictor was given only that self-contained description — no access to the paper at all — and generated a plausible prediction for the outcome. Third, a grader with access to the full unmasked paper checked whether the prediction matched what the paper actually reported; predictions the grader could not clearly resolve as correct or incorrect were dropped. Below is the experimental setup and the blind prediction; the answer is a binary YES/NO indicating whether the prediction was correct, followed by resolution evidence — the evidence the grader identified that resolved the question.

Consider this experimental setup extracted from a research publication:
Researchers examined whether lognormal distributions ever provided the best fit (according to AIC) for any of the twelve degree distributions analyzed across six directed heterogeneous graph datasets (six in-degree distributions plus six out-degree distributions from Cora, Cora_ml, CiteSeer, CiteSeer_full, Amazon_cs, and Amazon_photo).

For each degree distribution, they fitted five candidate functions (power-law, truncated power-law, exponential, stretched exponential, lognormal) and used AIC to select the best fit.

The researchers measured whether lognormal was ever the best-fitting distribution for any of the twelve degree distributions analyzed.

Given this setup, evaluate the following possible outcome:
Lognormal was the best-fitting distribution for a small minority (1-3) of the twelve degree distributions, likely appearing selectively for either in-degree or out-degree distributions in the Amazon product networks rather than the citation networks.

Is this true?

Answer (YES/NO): NO